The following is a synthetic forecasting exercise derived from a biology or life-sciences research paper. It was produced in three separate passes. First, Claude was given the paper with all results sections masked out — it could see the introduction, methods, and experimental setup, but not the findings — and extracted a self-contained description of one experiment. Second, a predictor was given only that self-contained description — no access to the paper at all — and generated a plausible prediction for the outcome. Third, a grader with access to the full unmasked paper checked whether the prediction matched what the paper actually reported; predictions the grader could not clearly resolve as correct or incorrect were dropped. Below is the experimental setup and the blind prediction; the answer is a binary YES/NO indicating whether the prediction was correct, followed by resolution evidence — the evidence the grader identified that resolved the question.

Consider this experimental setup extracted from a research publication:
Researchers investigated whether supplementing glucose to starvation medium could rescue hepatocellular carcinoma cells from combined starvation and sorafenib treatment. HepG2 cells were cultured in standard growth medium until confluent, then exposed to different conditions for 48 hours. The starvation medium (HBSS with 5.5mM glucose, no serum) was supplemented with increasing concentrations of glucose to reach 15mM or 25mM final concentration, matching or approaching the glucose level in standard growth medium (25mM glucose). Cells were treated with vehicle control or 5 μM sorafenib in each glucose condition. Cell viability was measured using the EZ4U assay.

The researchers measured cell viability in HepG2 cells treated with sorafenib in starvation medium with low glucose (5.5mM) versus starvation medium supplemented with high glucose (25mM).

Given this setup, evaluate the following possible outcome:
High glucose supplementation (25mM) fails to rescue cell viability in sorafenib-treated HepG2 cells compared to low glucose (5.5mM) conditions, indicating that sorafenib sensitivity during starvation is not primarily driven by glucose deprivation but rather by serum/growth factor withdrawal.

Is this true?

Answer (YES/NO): NO